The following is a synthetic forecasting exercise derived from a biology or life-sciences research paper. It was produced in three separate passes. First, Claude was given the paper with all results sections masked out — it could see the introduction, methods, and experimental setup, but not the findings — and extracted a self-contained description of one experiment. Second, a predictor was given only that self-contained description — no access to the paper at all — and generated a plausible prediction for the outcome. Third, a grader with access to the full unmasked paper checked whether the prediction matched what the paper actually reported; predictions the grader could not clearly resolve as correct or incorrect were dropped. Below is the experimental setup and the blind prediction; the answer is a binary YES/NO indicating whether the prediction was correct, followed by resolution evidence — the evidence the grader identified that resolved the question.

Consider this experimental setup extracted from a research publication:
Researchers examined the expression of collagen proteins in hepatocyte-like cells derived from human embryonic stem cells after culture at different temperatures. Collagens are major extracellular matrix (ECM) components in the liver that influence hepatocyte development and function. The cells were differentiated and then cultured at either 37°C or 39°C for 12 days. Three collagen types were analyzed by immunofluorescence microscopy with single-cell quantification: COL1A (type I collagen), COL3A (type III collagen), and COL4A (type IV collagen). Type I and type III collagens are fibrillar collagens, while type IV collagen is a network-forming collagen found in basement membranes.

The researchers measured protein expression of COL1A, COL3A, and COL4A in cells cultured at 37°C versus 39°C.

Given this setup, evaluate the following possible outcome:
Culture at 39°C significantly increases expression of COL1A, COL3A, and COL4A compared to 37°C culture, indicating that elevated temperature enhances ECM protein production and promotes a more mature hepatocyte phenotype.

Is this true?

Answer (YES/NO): NO